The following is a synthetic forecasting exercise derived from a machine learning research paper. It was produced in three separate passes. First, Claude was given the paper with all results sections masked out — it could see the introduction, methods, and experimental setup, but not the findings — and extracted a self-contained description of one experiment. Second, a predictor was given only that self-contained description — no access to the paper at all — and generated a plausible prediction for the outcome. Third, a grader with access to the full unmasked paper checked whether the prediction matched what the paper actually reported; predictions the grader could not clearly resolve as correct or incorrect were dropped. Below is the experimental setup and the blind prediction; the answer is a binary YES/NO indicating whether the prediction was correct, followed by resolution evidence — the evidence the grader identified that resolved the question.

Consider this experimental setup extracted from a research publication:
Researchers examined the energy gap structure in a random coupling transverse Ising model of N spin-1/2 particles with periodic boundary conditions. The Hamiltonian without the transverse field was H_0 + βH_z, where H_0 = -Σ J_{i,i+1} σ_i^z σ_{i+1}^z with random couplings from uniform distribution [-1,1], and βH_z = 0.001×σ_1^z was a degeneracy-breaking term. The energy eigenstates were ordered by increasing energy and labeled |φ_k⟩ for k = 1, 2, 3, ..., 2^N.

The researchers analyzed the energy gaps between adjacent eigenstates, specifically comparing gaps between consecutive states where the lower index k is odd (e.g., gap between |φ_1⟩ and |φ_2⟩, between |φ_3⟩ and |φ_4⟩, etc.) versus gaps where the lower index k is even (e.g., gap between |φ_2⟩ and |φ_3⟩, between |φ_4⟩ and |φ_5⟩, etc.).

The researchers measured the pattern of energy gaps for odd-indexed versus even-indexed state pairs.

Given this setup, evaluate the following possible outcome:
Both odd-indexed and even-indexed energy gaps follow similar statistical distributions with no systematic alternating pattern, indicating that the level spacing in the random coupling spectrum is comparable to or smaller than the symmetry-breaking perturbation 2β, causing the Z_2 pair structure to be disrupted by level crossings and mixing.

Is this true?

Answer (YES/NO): NO